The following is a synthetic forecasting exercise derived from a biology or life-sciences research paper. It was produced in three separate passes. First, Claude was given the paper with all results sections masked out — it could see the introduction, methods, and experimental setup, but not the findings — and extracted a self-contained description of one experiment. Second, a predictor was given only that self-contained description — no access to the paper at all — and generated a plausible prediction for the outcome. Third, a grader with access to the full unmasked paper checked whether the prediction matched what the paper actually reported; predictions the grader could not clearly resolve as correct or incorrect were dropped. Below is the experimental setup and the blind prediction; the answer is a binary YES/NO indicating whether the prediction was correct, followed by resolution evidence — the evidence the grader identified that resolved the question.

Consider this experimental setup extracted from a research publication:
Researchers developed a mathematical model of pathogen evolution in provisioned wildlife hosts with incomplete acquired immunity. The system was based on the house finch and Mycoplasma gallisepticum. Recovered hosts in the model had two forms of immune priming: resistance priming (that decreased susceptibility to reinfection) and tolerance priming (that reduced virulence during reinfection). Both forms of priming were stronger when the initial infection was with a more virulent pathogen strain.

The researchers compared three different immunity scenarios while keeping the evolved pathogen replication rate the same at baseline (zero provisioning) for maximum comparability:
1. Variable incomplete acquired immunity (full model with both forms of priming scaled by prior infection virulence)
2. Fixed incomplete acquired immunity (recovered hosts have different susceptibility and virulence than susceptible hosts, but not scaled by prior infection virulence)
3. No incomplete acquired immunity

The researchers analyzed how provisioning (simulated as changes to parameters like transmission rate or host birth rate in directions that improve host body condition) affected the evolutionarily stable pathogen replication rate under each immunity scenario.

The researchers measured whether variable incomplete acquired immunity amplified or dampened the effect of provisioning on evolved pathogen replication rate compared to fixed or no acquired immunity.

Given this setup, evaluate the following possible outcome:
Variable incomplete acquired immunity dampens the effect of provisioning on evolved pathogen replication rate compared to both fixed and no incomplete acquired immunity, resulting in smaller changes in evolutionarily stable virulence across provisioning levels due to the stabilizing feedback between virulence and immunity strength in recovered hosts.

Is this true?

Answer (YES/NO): NO